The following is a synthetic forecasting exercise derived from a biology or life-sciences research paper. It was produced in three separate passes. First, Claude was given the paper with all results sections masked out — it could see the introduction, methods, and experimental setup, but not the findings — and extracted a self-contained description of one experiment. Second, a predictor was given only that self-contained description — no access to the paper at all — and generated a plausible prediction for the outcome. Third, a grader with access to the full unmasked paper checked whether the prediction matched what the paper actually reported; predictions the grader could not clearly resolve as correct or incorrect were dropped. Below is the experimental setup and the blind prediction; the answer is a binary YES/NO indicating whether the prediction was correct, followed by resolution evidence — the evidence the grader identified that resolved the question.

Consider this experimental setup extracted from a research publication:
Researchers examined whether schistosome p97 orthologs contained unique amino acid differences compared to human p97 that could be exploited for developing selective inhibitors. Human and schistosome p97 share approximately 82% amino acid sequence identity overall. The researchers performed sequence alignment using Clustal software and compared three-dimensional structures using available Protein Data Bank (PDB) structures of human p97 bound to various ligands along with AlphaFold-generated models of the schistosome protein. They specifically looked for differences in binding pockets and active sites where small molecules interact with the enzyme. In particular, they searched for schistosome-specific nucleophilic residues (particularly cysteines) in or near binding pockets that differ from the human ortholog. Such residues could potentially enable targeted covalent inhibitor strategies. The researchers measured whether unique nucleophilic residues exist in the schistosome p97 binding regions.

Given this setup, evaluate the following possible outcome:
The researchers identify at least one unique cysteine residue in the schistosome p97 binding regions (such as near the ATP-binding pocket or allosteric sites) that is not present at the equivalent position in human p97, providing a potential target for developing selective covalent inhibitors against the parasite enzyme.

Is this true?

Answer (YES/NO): NO